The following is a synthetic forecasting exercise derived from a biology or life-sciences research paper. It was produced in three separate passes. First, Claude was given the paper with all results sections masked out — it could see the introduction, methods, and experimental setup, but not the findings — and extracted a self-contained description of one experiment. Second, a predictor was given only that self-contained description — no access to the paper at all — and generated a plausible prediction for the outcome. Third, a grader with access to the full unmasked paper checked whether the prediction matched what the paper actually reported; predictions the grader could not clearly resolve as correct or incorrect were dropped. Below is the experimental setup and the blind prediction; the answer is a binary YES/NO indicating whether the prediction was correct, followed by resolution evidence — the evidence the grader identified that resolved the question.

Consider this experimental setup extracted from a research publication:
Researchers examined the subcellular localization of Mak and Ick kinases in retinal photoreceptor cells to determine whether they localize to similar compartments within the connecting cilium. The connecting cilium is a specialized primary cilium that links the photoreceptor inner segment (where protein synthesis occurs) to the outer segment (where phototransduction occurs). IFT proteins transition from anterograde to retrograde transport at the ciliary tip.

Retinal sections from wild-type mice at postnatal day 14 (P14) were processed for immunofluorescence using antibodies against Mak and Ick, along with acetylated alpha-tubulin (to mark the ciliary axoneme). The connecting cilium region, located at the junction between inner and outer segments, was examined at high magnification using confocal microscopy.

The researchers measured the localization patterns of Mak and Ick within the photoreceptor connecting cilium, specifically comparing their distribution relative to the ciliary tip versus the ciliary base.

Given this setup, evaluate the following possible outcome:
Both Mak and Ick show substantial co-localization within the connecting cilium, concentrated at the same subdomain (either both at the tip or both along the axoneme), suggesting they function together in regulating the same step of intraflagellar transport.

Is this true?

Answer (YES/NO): YES